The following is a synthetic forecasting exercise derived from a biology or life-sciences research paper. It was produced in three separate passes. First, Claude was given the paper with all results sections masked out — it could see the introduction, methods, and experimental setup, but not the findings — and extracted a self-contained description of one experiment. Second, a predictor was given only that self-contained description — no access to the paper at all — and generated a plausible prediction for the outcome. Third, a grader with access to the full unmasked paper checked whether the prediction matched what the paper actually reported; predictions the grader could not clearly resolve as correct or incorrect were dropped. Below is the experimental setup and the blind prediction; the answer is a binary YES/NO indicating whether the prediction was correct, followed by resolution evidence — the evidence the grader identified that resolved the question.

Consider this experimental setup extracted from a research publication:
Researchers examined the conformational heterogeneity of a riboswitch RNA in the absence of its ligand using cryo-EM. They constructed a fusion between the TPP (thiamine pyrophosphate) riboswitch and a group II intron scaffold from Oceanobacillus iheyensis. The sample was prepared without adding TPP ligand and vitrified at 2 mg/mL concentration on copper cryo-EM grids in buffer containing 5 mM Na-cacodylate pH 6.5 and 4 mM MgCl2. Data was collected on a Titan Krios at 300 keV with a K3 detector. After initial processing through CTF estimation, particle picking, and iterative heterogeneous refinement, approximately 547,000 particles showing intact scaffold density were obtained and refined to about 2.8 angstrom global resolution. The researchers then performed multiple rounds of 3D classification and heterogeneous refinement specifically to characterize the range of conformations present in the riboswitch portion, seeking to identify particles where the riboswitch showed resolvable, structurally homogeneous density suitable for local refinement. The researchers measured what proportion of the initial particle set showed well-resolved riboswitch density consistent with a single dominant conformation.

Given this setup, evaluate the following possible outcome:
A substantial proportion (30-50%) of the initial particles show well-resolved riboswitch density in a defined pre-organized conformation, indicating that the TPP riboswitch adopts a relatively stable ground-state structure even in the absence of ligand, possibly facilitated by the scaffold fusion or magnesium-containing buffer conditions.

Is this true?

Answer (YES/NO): NO